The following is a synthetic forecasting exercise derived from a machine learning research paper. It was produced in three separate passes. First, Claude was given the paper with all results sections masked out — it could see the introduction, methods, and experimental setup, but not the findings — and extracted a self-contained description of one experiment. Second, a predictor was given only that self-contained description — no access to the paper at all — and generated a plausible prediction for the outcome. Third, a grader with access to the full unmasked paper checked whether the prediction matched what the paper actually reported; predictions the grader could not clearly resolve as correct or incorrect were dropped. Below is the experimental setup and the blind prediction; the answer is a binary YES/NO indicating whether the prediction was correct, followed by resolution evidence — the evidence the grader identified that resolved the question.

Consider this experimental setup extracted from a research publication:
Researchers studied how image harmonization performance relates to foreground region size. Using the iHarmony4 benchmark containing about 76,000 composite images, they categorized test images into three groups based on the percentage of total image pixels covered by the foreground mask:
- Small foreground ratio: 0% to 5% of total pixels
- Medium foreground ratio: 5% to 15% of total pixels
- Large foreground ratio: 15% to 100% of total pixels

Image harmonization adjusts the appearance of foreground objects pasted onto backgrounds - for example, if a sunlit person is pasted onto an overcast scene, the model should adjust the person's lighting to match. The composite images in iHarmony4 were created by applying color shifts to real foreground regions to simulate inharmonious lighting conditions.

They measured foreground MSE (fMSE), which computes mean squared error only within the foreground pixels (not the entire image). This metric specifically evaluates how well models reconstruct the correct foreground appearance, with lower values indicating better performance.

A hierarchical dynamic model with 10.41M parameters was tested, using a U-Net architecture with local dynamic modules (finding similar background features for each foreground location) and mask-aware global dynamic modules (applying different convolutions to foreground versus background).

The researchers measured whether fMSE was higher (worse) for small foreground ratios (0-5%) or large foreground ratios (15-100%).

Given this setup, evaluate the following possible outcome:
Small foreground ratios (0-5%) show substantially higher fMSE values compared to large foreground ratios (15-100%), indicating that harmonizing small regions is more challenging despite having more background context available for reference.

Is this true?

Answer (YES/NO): YES